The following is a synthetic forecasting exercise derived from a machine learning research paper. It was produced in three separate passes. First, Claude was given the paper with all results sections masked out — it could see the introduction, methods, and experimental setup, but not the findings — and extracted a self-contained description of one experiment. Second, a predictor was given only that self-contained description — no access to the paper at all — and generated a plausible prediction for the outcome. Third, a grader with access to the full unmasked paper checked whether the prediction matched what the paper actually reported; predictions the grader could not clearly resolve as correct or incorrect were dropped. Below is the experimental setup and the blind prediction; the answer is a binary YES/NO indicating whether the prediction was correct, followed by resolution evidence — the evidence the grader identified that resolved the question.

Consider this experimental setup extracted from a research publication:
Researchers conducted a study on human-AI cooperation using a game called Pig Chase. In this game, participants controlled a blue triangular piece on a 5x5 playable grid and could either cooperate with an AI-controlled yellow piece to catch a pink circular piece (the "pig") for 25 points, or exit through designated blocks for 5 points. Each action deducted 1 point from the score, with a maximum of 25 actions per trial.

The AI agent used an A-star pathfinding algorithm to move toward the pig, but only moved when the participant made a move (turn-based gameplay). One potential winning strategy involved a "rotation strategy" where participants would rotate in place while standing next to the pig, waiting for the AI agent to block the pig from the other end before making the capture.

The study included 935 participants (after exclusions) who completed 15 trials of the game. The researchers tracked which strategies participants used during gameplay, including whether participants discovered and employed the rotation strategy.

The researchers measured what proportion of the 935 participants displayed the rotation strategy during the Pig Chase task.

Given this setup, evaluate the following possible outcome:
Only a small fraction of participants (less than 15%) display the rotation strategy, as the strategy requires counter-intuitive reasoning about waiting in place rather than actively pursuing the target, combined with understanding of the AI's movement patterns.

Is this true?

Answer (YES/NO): YES